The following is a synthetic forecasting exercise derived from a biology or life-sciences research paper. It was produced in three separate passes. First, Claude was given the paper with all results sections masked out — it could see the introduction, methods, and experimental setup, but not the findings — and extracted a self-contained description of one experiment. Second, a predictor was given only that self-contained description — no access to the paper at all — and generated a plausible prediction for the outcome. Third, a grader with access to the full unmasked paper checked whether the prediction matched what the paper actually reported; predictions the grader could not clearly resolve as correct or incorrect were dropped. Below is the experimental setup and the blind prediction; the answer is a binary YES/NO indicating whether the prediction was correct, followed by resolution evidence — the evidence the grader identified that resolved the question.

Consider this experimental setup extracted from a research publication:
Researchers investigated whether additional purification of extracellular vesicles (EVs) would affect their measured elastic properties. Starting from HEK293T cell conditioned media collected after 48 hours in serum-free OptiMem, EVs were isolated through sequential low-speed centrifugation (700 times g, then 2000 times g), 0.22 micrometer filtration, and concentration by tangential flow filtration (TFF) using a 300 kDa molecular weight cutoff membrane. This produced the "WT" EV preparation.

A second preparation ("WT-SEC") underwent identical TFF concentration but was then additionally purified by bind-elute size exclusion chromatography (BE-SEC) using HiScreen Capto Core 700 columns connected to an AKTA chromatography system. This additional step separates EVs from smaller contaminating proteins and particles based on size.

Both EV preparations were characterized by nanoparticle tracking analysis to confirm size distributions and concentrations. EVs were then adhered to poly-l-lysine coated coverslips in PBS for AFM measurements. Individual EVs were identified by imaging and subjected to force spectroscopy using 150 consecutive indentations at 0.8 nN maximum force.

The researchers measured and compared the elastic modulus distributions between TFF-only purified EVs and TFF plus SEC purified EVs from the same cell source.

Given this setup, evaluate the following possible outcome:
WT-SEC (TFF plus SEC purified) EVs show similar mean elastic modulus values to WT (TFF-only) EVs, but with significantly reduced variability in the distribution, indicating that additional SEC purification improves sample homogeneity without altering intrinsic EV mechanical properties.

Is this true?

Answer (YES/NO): NO